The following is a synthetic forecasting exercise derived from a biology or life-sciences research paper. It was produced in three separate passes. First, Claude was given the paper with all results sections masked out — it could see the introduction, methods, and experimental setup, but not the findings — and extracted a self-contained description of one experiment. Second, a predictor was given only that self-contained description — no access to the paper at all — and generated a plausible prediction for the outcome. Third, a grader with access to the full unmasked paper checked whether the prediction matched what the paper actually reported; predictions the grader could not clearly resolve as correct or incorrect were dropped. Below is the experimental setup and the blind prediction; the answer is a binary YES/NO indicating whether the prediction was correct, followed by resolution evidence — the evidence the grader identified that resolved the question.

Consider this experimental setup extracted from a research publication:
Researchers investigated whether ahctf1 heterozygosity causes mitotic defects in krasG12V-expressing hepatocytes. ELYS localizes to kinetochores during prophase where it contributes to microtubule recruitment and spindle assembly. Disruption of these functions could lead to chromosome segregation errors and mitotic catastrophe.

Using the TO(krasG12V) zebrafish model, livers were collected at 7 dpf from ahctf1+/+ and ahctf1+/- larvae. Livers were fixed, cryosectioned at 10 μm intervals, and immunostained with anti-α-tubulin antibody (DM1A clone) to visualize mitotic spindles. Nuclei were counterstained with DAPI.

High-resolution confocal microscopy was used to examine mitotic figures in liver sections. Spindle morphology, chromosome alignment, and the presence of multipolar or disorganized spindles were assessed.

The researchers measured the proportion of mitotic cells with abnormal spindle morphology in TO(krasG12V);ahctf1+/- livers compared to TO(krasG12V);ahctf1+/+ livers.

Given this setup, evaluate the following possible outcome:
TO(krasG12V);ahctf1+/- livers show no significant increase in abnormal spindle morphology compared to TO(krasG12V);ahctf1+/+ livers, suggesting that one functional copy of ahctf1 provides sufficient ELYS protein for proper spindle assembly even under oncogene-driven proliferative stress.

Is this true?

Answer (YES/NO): NO